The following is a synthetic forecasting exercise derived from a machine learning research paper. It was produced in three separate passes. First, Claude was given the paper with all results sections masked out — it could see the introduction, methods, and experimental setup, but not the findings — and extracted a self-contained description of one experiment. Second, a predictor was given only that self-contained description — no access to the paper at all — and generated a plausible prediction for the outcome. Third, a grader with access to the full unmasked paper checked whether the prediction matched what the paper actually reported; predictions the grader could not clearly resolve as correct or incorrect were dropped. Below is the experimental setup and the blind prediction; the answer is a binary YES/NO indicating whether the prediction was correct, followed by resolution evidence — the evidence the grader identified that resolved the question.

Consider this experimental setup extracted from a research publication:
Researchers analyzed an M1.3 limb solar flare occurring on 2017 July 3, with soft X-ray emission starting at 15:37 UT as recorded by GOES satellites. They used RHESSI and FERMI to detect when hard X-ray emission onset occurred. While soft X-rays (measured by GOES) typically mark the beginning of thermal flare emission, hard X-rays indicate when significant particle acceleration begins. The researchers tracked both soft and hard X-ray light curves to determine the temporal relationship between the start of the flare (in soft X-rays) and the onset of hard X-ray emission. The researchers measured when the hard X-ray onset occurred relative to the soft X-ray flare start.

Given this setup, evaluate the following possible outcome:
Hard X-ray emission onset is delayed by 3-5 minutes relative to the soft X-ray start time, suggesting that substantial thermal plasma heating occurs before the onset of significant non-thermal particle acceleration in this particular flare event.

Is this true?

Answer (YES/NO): NO